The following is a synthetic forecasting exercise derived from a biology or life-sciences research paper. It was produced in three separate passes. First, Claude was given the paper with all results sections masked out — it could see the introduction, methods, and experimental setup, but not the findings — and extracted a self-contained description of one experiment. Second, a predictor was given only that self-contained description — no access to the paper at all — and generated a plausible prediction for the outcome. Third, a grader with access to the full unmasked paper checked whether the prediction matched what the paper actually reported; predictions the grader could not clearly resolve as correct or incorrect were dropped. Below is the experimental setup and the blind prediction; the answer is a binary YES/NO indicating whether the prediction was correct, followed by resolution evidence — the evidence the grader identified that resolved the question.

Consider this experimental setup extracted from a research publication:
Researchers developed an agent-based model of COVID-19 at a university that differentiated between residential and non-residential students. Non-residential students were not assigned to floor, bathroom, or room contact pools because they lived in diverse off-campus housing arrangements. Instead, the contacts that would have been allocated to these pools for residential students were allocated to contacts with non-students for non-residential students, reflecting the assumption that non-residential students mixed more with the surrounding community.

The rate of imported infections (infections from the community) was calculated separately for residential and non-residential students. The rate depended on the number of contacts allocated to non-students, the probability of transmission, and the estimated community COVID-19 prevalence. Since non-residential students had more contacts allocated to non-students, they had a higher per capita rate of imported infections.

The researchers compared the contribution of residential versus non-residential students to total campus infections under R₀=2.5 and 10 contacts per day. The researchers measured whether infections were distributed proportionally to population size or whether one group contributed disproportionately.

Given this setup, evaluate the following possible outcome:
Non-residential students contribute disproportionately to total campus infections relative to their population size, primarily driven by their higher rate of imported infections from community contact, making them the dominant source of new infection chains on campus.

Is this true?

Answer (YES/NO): YES